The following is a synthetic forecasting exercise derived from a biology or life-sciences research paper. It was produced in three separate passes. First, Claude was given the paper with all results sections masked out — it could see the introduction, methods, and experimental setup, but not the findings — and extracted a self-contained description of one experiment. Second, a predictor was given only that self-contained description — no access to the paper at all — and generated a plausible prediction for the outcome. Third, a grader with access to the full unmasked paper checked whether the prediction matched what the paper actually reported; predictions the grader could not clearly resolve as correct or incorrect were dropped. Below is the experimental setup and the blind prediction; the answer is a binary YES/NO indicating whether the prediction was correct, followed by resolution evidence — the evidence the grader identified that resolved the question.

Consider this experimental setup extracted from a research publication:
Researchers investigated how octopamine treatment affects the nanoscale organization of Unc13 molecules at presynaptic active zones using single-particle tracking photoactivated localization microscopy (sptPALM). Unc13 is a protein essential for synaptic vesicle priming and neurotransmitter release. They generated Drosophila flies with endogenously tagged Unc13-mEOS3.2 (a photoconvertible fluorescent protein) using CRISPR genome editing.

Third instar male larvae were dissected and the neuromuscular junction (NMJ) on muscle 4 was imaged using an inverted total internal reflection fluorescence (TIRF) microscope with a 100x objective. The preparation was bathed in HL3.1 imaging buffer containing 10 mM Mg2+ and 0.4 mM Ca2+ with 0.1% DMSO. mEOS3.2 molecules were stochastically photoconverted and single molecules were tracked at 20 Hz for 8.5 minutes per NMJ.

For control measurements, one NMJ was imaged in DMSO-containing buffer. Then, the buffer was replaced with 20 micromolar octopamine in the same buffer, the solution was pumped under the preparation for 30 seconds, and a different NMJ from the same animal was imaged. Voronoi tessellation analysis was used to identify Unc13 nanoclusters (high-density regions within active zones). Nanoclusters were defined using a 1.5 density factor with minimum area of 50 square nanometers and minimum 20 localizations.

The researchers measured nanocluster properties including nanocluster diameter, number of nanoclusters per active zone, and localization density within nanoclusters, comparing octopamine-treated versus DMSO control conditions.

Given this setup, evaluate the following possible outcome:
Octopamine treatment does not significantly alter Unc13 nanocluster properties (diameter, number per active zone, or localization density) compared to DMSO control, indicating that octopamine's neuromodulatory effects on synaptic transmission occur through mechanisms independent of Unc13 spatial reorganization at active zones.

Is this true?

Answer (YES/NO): NO